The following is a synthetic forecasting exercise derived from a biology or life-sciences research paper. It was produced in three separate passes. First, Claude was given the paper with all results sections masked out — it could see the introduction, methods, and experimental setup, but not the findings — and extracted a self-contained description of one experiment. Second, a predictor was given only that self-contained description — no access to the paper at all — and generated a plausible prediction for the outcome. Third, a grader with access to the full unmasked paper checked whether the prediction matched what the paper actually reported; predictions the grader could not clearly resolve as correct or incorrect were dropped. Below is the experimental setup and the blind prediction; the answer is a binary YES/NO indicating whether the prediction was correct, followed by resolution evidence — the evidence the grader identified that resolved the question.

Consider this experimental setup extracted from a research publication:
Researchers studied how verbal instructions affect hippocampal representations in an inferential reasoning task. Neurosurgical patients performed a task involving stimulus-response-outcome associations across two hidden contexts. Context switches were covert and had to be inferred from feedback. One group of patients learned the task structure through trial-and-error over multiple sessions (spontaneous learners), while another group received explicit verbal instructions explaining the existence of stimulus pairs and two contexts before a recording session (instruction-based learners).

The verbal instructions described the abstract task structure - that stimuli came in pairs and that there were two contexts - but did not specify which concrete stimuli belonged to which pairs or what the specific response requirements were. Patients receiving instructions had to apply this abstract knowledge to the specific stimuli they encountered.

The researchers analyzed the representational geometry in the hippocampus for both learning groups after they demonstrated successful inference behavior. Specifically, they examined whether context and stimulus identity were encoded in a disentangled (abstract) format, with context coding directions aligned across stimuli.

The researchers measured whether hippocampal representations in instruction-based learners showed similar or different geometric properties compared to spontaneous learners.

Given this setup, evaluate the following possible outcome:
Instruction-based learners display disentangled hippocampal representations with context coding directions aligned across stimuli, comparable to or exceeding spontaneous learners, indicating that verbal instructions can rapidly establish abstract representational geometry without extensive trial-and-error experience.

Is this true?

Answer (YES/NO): YES